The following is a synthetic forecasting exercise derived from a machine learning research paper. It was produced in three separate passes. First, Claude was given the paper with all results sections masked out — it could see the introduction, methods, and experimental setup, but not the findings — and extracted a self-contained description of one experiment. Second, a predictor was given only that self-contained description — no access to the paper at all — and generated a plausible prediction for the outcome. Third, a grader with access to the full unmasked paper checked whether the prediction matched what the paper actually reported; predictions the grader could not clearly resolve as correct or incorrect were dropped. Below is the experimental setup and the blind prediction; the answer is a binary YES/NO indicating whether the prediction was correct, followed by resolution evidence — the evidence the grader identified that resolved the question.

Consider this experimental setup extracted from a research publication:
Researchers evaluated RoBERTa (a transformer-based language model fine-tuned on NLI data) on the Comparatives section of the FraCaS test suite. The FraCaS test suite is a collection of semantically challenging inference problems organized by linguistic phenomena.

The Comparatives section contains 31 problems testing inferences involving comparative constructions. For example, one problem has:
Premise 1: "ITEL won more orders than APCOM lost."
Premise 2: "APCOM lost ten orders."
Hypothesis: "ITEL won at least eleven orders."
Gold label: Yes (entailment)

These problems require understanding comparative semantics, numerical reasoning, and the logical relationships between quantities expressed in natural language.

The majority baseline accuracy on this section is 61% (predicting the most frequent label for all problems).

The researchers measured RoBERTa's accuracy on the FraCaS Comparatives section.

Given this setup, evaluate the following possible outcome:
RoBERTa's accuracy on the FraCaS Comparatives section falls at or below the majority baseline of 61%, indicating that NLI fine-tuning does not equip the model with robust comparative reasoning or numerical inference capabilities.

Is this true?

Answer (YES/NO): YES